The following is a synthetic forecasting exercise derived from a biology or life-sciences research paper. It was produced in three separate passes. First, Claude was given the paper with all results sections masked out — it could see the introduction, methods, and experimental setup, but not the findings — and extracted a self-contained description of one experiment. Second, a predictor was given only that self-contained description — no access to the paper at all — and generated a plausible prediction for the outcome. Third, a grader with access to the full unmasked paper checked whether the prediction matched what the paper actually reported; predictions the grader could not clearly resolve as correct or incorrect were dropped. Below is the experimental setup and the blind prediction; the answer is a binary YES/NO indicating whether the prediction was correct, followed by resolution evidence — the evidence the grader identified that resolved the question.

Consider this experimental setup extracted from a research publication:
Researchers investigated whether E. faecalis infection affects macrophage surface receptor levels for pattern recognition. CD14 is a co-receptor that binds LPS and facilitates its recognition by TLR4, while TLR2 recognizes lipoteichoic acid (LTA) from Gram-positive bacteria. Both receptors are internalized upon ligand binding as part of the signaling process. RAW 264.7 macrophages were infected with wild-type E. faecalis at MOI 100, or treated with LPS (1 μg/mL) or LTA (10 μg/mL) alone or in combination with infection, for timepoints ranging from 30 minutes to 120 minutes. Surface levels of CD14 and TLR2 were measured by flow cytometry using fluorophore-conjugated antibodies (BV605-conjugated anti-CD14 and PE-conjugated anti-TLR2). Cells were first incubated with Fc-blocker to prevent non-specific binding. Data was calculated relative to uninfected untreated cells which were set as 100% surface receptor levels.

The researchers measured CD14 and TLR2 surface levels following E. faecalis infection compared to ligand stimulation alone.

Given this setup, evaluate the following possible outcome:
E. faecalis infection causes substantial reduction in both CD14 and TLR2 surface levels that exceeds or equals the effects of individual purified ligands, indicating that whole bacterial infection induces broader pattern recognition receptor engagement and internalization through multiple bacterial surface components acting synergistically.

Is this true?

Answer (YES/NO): NO